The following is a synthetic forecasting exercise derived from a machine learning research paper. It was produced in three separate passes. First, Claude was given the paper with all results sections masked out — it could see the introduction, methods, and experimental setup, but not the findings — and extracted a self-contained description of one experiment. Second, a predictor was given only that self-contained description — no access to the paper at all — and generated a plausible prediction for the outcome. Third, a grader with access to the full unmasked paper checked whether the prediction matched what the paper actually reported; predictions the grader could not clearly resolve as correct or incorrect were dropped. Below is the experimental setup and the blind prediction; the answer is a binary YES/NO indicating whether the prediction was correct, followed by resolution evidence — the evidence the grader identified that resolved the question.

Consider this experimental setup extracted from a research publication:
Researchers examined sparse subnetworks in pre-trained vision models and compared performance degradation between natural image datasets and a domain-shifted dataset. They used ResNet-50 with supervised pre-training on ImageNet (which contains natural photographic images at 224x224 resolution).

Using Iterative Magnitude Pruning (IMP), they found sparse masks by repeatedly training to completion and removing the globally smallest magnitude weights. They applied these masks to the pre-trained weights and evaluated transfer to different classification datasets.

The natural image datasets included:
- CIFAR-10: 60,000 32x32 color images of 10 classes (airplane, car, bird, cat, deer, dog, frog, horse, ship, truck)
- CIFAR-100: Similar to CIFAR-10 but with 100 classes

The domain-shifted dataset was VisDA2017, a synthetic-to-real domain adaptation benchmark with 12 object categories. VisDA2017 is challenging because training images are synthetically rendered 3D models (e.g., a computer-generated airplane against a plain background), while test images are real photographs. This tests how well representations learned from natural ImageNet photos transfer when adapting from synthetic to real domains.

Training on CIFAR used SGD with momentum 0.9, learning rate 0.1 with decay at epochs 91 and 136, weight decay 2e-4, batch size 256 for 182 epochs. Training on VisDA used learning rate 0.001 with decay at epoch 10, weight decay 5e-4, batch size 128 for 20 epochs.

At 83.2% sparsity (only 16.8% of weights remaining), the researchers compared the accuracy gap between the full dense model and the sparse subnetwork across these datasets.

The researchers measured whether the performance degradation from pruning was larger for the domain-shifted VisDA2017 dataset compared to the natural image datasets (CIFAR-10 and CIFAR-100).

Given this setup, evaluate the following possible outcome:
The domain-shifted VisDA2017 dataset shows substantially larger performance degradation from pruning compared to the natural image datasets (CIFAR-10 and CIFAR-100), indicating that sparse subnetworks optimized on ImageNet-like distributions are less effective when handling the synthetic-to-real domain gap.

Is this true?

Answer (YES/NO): YES